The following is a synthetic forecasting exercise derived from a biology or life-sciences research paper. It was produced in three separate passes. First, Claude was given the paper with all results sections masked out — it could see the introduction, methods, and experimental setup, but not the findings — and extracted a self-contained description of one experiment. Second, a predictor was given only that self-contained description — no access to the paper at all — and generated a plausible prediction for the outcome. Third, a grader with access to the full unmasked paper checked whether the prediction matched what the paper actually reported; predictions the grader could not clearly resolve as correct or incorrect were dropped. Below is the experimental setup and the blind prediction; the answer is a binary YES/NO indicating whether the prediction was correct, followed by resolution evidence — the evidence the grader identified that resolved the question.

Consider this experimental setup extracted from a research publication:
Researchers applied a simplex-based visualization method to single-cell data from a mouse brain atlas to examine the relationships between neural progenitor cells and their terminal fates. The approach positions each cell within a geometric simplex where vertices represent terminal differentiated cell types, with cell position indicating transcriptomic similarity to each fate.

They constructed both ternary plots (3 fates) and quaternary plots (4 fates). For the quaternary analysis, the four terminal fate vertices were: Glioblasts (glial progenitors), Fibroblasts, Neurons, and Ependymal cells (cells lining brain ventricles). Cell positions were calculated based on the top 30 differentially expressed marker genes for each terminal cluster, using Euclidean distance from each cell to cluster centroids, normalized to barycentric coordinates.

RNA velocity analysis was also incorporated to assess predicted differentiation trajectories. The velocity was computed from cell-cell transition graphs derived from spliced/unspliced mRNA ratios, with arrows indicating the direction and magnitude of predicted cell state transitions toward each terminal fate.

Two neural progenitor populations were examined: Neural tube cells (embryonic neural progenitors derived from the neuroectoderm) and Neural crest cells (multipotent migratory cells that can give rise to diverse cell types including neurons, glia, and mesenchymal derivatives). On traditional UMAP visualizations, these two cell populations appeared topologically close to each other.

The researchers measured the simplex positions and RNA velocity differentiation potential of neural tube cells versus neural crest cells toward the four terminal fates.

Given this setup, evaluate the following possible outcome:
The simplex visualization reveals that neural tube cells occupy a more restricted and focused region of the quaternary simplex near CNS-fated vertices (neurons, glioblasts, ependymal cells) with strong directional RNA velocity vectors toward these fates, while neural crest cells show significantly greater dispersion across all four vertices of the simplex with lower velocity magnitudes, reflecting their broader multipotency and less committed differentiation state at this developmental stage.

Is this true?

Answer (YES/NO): NO